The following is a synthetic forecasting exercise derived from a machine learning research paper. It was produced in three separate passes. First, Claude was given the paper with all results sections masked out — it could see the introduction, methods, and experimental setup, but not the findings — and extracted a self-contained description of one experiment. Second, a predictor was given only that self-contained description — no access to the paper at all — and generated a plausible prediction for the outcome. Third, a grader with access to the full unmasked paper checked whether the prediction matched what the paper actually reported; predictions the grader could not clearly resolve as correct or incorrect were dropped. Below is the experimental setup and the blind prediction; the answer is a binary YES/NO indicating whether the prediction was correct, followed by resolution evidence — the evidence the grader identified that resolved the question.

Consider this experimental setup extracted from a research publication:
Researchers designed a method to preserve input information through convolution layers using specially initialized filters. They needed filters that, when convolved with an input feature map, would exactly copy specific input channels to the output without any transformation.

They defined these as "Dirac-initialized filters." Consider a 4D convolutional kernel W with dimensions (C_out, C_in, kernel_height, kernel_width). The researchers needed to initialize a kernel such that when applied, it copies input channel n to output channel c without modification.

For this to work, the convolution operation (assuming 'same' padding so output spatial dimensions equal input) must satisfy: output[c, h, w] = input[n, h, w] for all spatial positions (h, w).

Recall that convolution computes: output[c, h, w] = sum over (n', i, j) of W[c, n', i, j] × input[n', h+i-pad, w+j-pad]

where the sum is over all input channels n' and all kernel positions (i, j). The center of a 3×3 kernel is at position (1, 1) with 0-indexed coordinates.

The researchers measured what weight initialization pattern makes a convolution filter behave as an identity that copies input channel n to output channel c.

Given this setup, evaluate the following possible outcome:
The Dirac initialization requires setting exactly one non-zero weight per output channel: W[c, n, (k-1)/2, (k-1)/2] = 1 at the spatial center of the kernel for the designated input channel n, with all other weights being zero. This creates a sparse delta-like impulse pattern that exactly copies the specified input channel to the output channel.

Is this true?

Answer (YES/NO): NO